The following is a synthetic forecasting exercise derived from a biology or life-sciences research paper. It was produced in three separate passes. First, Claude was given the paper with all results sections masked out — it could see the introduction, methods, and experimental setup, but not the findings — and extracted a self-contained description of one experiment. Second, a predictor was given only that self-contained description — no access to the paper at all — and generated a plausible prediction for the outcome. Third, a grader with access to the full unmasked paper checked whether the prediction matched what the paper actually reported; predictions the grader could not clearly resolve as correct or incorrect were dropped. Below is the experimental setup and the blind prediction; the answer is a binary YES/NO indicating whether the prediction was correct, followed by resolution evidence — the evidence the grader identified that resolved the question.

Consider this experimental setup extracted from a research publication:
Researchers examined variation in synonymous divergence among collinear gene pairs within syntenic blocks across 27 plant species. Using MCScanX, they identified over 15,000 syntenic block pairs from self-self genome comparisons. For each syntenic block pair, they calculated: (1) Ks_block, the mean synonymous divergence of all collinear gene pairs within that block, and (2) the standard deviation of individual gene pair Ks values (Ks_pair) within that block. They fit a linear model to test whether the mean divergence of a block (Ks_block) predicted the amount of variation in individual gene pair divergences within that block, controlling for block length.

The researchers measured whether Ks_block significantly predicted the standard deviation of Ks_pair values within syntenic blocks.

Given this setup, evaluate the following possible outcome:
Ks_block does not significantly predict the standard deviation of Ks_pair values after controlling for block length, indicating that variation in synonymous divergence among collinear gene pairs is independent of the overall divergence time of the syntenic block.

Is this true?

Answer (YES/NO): NO